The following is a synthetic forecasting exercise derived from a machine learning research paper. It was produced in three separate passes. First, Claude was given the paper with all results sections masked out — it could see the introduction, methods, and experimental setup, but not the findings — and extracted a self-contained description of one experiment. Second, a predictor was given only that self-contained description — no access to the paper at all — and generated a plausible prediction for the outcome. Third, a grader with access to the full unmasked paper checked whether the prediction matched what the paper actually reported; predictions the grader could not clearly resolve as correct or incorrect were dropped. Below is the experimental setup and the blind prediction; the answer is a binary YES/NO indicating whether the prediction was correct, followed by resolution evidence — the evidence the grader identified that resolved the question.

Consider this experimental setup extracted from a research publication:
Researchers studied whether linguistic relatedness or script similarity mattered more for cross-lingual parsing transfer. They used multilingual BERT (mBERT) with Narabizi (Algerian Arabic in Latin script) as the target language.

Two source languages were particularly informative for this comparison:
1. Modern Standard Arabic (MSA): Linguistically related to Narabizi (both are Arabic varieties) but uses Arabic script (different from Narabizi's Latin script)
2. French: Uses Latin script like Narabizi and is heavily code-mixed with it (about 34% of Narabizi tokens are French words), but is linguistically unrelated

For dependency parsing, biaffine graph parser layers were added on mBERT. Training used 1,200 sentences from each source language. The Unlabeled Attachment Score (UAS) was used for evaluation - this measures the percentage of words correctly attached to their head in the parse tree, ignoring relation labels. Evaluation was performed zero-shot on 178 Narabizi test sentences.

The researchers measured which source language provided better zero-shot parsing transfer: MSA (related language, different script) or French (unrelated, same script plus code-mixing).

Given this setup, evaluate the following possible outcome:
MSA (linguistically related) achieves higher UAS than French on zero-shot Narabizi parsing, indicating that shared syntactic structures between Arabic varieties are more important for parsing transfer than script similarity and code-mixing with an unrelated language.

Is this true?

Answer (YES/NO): NO